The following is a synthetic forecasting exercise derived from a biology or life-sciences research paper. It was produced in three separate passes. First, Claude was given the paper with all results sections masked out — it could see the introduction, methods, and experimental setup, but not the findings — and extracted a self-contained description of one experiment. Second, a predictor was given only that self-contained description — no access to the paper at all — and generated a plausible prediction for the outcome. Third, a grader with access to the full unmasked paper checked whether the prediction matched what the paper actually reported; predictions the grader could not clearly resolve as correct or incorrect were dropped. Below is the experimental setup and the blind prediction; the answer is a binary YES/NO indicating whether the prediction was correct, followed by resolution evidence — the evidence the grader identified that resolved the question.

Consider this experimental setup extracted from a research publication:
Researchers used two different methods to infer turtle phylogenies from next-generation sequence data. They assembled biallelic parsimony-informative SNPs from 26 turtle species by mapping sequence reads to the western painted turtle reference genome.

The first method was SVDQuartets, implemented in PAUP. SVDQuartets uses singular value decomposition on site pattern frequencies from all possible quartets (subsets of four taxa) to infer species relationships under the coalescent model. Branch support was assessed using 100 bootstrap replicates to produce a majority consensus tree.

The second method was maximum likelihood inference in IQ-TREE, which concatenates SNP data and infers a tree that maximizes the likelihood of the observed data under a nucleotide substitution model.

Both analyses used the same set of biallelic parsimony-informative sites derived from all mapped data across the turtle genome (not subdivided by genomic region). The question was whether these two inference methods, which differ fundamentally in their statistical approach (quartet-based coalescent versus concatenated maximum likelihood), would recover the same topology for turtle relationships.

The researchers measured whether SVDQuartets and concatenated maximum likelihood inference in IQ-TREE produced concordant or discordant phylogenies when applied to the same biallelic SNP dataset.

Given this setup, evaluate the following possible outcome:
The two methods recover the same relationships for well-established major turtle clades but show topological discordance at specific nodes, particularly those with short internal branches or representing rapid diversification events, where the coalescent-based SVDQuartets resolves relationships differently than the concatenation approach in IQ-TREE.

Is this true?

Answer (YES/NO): NO